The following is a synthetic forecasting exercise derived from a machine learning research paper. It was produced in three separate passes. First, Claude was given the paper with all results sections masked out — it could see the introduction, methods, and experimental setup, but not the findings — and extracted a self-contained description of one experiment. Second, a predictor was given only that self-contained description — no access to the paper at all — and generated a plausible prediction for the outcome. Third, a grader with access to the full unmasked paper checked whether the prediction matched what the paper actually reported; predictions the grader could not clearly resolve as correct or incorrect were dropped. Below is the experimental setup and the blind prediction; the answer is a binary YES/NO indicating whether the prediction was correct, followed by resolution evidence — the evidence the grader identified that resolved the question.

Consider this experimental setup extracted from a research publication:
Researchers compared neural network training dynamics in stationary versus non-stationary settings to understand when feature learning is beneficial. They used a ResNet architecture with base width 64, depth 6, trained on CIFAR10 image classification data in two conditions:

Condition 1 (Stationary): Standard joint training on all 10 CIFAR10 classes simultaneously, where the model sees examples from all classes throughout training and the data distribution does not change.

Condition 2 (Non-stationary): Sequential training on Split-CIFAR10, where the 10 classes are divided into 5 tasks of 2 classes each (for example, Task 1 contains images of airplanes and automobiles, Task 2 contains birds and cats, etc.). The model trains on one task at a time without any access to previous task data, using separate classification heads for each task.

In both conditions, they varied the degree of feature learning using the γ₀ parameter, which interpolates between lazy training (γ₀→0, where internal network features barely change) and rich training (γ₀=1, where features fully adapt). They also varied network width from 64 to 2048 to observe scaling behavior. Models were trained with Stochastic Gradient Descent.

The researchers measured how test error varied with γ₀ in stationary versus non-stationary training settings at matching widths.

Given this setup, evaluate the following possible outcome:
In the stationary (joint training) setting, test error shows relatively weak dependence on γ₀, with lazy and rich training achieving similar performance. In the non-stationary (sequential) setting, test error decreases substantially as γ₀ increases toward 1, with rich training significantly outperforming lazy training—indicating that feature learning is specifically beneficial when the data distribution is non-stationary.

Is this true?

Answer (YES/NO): NO